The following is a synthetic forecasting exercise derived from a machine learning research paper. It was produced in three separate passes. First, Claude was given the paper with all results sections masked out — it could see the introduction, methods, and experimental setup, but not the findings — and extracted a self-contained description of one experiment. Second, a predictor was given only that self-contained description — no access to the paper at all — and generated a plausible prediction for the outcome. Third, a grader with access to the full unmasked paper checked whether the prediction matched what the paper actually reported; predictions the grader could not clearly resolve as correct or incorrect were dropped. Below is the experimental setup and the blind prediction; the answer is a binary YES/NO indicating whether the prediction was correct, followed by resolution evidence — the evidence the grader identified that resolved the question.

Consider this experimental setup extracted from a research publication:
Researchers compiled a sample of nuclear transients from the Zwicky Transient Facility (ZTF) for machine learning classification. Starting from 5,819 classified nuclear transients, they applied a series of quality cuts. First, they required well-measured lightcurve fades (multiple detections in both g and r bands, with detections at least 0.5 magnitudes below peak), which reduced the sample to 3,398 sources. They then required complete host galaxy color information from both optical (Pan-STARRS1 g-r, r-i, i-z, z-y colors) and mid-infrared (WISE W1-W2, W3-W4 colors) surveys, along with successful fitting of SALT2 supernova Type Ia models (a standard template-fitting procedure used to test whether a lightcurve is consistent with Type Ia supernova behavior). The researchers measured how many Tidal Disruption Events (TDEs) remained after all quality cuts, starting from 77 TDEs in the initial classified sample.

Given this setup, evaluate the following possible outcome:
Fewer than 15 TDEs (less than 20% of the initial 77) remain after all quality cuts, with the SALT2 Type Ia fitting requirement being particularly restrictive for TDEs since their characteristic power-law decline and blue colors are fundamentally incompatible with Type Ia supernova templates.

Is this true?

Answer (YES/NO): NO